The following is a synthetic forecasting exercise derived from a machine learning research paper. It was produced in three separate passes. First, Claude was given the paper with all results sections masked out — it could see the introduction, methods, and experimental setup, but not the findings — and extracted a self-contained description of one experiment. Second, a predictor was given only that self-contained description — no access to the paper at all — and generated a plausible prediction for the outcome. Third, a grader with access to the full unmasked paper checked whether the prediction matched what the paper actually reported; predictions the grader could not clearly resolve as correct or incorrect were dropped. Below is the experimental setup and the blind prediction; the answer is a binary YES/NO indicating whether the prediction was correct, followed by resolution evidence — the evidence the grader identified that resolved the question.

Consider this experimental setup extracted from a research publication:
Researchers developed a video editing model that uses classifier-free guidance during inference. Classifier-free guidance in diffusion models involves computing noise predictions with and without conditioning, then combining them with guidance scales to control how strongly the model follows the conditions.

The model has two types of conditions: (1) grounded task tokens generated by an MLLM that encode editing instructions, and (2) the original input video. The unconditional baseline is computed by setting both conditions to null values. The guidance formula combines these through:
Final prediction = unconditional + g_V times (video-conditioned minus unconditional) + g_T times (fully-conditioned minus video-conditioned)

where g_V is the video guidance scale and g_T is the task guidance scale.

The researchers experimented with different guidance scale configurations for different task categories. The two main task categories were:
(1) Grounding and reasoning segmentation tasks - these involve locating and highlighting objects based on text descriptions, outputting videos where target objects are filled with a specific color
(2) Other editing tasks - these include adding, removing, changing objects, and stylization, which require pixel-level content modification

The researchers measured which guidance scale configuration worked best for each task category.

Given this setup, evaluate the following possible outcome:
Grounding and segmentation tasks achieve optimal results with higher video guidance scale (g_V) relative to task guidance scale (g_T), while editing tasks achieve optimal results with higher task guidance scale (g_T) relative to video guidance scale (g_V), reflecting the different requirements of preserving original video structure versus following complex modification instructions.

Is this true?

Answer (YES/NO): NO